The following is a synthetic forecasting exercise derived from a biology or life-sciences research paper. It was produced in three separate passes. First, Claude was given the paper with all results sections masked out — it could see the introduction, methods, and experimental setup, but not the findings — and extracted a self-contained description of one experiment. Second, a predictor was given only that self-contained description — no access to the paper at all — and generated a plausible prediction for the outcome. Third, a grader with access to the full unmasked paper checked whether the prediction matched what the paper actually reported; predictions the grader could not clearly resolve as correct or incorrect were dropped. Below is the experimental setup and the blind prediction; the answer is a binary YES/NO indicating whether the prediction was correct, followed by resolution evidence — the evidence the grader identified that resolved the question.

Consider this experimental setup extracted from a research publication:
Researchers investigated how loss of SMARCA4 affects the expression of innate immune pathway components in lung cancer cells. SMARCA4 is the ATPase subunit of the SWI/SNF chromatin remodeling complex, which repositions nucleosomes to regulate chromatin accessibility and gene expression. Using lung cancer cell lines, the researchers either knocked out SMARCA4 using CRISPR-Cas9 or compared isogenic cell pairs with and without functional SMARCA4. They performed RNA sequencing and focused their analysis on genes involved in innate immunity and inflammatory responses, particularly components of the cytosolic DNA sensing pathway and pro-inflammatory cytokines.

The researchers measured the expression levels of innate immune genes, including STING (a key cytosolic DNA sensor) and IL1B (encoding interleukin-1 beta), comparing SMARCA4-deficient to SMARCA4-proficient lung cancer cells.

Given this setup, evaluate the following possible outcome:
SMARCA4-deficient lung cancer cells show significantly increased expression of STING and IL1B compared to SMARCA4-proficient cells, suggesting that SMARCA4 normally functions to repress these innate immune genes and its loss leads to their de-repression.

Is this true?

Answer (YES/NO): NO